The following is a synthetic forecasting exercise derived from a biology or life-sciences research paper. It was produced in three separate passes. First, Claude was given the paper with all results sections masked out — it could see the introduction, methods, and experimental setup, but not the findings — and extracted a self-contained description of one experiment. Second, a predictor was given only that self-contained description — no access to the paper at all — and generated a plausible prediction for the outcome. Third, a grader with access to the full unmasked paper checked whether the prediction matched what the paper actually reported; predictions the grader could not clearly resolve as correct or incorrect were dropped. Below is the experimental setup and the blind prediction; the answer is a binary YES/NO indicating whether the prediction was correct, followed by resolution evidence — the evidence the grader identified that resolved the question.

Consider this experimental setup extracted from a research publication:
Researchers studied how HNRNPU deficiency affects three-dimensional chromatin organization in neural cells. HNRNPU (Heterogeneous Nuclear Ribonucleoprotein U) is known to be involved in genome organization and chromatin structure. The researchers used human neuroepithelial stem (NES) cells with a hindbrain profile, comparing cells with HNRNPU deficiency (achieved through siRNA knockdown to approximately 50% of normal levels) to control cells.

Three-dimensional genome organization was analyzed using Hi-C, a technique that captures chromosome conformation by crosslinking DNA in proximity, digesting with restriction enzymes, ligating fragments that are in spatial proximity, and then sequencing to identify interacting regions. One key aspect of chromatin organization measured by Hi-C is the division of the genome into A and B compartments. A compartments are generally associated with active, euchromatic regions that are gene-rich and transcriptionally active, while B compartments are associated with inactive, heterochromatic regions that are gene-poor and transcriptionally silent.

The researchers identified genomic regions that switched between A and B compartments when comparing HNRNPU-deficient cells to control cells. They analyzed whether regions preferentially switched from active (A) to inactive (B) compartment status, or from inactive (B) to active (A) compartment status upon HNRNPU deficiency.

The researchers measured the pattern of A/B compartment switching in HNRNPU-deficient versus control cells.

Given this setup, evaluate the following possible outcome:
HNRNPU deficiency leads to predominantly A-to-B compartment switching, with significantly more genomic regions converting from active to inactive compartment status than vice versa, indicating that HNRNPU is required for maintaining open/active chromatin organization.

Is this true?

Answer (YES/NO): YES